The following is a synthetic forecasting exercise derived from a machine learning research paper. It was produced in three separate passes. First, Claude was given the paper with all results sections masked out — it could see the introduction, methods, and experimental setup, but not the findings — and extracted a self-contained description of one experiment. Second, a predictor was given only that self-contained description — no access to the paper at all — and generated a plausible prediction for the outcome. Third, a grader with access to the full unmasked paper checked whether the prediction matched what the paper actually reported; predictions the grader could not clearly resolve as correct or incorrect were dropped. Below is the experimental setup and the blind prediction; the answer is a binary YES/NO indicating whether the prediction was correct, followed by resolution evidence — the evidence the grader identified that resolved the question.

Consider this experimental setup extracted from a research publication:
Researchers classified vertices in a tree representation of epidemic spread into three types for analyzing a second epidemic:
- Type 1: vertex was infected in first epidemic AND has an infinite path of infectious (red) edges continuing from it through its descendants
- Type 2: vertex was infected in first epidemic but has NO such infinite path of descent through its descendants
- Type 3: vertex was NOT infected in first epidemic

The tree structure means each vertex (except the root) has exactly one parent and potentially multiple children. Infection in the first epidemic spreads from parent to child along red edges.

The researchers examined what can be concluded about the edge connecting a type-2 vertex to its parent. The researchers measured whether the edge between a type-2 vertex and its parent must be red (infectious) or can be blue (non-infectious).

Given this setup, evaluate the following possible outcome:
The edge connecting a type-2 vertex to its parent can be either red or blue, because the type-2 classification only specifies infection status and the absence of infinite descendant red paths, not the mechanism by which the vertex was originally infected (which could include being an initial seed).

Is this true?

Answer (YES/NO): NO